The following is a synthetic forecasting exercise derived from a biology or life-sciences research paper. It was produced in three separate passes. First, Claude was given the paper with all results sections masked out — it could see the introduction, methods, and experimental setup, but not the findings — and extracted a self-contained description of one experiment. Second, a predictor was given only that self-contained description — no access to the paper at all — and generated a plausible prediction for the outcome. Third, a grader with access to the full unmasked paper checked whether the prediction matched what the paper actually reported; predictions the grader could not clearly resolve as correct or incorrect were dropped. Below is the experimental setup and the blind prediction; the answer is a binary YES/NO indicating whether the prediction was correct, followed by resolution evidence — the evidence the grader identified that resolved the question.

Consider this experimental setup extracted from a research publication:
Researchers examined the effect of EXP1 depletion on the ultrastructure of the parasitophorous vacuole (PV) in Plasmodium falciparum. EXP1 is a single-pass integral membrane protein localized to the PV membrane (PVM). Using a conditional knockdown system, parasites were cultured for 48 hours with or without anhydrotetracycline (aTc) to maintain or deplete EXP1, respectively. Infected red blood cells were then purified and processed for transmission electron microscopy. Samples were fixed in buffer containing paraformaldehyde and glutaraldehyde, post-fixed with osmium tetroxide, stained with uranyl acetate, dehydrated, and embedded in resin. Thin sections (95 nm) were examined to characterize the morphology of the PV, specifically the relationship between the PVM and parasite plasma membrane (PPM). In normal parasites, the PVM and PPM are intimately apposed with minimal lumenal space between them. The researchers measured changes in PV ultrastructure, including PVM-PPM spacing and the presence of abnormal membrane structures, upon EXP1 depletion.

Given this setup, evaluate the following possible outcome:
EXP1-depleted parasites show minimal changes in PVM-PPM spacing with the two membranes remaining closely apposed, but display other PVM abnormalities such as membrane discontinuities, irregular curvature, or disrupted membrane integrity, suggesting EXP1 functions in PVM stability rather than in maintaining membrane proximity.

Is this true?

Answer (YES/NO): NO